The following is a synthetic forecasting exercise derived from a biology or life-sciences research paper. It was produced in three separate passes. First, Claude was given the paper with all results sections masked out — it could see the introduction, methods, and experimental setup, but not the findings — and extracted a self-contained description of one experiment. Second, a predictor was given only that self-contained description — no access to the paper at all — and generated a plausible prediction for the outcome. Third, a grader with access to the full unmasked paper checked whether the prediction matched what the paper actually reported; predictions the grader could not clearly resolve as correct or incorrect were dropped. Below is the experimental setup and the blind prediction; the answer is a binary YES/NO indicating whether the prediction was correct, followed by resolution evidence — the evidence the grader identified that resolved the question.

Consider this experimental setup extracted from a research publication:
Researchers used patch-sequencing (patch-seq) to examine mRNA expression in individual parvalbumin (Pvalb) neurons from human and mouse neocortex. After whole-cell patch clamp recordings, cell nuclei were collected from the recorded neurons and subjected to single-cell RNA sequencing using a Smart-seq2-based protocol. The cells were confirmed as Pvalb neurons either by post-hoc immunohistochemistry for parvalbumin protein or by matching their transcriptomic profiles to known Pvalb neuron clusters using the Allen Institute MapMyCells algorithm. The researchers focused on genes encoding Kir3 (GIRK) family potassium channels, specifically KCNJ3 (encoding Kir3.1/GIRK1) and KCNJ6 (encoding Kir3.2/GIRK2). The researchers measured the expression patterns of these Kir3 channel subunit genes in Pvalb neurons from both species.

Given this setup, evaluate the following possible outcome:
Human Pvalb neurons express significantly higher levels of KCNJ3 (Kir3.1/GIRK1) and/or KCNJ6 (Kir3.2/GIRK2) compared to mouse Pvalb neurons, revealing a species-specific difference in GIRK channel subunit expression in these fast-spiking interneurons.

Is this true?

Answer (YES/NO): YES